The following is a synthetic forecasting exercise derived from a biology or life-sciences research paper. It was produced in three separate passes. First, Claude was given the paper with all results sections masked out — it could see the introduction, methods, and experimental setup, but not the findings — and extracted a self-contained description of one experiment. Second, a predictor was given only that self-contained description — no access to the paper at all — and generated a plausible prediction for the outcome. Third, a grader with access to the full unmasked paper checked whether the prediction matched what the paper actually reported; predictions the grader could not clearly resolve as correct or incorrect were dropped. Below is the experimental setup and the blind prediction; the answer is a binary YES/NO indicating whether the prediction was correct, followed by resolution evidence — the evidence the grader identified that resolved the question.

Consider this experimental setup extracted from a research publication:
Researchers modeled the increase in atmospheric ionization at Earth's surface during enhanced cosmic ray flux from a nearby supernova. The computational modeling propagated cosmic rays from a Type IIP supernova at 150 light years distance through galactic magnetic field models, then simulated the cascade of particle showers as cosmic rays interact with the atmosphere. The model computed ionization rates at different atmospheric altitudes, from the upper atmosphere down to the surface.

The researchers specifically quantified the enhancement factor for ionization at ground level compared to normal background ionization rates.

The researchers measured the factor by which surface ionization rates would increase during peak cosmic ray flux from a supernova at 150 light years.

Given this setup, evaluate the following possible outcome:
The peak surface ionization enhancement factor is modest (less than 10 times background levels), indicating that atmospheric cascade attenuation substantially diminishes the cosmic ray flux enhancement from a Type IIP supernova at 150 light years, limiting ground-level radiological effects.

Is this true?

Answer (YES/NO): NO